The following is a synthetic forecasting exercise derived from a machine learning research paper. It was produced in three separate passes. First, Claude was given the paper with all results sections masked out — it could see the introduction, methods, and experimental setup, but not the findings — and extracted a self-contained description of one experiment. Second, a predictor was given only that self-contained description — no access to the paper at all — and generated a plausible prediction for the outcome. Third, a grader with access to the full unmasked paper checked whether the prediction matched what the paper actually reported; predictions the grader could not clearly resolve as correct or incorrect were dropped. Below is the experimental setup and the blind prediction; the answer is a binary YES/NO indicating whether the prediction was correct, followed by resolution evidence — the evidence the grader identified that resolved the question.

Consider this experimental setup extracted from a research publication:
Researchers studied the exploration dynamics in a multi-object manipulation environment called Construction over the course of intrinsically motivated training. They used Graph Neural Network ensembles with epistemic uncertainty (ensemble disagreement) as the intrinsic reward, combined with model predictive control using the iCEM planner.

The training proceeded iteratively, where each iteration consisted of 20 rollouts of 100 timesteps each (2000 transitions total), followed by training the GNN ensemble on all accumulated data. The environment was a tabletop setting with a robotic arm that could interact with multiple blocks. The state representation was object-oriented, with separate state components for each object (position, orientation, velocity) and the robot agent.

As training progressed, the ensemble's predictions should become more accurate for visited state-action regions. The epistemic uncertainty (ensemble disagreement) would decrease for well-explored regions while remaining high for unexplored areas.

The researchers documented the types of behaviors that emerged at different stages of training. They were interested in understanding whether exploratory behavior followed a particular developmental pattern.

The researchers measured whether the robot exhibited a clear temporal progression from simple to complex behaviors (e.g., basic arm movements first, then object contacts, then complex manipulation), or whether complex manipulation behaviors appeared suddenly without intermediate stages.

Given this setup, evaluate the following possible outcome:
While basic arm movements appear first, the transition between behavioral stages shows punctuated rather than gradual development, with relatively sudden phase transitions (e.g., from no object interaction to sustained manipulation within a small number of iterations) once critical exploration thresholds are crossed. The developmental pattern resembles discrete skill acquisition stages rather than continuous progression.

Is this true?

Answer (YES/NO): NO